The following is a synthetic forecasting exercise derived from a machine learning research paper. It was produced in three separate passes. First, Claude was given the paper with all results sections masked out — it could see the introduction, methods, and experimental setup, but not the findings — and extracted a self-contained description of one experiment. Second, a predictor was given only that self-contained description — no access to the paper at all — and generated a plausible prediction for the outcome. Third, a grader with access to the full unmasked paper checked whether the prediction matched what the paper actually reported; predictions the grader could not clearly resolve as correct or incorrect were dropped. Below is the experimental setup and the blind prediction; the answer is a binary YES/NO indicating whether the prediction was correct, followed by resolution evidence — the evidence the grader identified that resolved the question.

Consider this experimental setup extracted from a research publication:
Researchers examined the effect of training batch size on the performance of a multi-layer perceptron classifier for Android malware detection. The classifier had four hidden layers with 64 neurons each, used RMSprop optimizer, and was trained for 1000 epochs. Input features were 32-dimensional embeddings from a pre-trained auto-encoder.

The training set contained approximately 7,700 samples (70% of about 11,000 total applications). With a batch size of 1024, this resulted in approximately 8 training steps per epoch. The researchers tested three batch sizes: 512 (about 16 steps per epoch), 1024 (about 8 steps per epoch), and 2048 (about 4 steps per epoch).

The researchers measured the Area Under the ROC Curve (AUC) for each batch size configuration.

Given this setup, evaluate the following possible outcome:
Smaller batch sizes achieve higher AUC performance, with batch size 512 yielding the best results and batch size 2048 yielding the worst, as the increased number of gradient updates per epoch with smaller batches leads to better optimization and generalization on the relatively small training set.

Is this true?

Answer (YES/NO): NO